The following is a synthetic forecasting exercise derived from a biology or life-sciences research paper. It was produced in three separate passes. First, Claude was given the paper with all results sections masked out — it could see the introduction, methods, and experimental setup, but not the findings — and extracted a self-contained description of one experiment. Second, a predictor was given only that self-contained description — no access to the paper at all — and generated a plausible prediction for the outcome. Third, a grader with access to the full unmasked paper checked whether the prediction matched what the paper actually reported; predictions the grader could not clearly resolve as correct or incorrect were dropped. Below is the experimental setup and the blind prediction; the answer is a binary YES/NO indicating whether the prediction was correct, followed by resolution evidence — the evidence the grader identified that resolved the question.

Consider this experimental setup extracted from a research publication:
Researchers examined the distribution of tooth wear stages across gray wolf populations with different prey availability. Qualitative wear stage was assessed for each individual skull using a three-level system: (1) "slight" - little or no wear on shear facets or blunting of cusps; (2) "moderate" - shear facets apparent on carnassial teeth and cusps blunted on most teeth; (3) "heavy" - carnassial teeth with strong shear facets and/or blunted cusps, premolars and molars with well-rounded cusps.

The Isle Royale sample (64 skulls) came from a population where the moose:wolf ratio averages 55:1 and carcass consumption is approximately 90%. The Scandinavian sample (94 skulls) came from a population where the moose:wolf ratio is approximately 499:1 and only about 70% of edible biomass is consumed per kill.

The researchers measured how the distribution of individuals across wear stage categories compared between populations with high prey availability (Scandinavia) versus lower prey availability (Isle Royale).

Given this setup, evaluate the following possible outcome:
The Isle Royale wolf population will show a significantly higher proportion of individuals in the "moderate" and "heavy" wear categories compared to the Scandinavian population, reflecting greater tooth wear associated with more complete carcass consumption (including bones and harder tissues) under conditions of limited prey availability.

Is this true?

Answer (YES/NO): YES